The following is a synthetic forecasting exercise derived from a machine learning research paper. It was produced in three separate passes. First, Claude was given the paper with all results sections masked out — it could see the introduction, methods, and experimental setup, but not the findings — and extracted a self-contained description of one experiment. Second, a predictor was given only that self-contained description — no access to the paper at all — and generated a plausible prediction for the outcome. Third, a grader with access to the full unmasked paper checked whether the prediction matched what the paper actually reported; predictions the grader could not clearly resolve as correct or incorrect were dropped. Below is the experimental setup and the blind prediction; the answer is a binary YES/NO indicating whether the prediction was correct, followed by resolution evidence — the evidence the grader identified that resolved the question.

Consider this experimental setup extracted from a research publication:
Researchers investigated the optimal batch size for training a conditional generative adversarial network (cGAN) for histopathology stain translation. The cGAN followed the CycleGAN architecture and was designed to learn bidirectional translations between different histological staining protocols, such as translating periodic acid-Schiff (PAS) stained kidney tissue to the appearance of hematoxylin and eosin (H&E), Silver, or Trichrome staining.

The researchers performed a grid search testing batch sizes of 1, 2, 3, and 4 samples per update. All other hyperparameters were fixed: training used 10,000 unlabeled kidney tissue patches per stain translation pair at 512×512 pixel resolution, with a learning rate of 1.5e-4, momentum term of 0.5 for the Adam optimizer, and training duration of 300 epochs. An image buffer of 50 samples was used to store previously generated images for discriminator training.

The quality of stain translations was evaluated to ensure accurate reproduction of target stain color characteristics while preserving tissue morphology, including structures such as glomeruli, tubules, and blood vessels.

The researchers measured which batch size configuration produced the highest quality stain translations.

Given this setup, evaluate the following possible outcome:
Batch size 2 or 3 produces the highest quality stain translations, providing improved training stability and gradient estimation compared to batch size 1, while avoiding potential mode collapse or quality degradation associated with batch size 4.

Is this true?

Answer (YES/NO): YES